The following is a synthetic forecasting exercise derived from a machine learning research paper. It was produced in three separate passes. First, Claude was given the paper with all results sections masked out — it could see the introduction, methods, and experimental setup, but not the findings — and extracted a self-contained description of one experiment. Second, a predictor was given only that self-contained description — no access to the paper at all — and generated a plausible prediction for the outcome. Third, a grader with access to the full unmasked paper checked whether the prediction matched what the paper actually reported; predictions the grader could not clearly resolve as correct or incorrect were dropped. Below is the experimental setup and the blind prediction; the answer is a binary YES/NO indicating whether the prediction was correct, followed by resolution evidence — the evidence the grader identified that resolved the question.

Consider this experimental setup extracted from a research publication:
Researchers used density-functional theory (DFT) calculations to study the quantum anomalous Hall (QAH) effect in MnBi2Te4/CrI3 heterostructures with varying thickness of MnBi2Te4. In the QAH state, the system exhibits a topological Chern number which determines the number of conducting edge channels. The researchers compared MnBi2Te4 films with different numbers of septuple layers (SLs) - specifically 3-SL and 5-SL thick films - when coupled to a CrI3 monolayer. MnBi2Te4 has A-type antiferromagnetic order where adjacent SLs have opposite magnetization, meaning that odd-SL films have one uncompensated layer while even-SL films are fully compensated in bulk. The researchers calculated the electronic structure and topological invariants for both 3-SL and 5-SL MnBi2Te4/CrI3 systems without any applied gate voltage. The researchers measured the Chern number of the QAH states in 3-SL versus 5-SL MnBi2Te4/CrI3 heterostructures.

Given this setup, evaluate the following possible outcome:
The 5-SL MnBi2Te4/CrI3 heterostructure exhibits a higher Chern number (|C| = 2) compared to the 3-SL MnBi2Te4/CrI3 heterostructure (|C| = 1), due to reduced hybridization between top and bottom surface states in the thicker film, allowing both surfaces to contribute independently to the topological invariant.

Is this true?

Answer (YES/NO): NO